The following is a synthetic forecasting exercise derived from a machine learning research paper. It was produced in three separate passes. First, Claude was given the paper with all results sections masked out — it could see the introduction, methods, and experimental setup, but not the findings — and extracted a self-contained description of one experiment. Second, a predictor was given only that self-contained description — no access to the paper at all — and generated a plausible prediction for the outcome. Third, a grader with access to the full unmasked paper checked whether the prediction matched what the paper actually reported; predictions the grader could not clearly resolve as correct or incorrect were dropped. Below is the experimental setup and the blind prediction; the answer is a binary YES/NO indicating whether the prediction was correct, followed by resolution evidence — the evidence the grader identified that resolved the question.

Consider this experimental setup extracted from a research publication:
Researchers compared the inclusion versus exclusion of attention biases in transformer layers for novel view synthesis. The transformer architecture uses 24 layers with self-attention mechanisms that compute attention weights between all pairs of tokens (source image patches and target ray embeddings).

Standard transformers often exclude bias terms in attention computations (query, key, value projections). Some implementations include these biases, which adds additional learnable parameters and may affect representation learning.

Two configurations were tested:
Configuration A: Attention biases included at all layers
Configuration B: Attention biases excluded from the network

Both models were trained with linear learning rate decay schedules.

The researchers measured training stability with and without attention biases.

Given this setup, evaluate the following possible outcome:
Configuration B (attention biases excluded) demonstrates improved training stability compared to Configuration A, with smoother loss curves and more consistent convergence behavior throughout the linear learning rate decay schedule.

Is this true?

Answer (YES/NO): NO